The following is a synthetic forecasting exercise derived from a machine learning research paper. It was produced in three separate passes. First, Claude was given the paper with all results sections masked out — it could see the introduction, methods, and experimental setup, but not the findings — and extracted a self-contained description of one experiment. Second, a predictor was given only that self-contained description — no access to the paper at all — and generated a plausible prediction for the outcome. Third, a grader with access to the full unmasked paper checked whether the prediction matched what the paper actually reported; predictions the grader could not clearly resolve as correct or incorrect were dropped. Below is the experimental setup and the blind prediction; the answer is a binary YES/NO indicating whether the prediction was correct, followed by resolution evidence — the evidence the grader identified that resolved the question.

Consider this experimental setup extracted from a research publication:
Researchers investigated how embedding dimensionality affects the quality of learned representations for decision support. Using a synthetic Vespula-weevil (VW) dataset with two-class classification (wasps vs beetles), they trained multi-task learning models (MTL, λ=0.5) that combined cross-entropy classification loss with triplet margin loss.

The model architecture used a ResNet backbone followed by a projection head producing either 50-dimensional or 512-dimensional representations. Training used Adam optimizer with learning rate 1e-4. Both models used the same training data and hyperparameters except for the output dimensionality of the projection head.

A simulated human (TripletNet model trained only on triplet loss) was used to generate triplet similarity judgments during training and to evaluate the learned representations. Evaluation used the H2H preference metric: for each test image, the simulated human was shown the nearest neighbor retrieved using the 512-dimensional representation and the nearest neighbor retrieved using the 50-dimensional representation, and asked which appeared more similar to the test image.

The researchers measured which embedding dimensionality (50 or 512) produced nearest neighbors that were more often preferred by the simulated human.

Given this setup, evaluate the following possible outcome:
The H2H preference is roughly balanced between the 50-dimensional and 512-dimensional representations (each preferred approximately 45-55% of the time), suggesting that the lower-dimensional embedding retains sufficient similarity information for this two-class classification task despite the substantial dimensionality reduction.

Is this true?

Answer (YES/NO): NO